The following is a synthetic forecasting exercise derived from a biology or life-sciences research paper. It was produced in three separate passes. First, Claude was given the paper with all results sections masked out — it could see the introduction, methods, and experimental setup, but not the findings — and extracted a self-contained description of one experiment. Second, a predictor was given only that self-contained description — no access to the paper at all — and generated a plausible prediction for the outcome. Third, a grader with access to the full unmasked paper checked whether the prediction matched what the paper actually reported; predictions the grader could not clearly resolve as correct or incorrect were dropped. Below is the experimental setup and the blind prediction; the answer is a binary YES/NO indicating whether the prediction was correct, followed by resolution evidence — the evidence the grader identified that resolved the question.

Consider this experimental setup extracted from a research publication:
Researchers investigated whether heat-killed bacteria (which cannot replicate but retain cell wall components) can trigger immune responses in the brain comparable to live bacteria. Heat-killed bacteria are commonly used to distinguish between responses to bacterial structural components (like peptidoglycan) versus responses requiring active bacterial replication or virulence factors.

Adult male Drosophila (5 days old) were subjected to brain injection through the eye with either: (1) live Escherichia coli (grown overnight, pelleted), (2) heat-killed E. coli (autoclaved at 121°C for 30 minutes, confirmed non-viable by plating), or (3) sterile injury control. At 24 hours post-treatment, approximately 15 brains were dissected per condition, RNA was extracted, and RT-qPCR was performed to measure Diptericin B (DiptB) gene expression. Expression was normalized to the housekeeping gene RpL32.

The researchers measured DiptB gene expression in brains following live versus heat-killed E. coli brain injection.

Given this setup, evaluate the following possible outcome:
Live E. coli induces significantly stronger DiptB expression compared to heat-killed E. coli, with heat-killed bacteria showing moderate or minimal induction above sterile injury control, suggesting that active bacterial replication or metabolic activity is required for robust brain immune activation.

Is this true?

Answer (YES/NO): NO